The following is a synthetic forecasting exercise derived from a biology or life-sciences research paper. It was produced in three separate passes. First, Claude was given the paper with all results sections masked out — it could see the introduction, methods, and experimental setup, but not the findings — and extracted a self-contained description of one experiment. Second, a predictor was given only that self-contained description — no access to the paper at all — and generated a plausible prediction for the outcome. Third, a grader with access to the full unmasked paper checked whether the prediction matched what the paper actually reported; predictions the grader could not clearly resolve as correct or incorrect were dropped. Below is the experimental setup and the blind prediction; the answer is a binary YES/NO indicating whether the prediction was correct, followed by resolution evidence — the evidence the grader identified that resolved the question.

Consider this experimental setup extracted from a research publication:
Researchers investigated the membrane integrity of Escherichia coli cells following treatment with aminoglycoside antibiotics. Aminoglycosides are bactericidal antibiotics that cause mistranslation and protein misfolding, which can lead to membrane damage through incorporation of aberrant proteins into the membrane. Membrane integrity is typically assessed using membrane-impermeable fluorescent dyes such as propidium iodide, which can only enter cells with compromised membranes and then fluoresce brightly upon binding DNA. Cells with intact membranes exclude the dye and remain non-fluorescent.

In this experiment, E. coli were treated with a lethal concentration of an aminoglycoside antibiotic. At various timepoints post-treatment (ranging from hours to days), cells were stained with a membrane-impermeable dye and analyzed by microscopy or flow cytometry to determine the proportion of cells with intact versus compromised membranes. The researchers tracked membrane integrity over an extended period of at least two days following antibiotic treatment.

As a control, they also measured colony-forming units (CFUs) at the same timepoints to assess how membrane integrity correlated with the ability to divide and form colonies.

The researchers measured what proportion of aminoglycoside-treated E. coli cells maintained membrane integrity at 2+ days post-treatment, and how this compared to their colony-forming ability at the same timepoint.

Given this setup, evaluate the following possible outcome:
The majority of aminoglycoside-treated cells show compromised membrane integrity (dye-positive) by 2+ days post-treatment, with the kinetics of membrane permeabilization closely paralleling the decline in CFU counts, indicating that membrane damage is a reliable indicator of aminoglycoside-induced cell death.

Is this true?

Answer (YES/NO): NO